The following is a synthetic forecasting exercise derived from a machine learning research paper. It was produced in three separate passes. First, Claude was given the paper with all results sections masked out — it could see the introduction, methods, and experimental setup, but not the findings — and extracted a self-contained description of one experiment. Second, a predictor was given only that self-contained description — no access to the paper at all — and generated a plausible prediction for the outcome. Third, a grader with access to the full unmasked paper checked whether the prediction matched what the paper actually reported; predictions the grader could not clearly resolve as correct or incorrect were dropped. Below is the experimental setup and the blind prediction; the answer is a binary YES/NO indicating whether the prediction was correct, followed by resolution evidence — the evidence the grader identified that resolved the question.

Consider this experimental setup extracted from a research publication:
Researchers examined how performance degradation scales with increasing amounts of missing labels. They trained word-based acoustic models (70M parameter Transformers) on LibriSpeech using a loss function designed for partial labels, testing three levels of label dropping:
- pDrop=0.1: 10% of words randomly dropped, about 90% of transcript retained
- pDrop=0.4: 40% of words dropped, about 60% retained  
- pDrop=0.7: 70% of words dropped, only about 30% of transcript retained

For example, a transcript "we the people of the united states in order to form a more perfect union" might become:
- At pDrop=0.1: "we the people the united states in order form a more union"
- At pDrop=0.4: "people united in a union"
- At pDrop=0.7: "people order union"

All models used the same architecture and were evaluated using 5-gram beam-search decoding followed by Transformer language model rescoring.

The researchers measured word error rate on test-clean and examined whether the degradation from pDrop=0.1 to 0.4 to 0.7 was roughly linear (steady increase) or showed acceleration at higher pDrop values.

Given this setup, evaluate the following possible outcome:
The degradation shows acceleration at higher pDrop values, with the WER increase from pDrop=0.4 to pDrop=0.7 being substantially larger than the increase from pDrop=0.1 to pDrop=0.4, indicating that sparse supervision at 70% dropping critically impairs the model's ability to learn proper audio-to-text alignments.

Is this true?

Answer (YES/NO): YES